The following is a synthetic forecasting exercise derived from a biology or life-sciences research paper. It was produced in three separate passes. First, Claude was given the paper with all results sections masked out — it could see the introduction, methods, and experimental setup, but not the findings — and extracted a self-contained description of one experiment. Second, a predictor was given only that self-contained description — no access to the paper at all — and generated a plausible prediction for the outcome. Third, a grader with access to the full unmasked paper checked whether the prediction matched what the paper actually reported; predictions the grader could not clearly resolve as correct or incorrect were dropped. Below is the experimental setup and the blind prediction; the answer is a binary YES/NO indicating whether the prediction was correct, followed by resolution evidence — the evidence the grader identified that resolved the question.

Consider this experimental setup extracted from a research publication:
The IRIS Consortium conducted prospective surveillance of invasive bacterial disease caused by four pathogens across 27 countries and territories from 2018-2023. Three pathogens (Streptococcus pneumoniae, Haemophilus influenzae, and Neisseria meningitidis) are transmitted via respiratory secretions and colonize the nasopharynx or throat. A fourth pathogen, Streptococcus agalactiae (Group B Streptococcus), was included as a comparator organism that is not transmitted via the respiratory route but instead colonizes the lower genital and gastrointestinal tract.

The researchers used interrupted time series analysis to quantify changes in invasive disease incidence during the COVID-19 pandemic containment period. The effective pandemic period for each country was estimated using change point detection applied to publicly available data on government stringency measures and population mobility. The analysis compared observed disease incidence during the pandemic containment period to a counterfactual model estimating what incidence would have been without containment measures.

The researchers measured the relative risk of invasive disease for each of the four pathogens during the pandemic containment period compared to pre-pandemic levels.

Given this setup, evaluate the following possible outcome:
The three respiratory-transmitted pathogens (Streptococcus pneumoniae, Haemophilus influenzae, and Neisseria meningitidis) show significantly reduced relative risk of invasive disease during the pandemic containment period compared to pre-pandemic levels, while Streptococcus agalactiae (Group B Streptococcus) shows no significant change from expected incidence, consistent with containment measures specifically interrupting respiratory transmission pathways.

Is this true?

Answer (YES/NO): YES